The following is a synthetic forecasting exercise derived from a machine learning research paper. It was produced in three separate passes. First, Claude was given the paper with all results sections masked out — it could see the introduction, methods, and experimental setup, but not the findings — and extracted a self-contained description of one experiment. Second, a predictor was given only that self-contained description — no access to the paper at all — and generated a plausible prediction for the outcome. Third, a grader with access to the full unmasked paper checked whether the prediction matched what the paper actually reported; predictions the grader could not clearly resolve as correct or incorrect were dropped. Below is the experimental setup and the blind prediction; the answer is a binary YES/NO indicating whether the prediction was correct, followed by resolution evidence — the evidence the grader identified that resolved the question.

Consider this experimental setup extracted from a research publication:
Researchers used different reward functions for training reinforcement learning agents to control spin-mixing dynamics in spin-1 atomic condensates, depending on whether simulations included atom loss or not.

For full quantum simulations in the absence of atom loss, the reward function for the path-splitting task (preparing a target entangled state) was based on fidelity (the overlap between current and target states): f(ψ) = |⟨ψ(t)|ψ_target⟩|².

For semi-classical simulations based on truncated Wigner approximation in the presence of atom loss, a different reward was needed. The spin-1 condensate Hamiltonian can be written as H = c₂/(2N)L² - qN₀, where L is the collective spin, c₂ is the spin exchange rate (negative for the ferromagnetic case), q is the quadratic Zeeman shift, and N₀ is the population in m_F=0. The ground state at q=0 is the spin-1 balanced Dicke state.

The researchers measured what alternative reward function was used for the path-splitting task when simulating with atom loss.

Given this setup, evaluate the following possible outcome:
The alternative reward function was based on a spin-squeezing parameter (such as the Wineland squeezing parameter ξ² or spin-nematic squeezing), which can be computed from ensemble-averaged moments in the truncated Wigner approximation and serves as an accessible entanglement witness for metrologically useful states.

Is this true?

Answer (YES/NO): NO